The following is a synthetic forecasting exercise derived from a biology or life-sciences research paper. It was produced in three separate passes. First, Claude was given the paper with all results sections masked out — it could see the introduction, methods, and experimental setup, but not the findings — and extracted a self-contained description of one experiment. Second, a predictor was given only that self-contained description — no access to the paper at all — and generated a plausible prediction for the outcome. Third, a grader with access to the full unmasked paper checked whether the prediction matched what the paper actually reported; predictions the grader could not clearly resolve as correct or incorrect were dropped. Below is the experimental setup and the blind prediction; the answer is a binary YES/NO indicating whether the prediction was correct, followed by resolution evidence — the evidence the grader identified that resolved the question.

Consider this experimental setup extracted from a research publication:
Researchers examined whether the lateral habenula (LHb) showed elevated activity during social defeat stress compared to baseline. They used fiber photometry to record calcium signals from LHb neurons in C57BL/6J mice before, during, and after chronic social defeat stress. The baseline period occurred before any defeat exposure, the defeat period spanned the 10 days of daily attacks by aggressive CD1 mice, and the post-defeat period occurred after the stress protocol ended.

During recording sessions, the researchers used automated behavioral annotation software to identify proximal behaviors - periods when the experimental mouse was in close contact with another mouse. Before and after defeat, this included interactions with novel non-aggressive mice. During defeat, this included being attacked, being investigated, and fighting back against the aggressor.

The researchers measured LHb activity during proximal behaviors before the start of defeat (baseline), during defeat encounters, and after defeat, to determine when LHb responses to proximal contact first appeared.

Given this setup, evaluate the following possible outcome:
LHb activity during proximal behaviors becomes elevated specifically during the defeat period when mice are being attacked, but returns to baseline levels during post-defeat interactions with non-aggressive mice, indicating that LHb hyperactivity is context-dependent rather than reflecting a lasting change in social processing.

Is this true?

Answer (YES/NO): NO